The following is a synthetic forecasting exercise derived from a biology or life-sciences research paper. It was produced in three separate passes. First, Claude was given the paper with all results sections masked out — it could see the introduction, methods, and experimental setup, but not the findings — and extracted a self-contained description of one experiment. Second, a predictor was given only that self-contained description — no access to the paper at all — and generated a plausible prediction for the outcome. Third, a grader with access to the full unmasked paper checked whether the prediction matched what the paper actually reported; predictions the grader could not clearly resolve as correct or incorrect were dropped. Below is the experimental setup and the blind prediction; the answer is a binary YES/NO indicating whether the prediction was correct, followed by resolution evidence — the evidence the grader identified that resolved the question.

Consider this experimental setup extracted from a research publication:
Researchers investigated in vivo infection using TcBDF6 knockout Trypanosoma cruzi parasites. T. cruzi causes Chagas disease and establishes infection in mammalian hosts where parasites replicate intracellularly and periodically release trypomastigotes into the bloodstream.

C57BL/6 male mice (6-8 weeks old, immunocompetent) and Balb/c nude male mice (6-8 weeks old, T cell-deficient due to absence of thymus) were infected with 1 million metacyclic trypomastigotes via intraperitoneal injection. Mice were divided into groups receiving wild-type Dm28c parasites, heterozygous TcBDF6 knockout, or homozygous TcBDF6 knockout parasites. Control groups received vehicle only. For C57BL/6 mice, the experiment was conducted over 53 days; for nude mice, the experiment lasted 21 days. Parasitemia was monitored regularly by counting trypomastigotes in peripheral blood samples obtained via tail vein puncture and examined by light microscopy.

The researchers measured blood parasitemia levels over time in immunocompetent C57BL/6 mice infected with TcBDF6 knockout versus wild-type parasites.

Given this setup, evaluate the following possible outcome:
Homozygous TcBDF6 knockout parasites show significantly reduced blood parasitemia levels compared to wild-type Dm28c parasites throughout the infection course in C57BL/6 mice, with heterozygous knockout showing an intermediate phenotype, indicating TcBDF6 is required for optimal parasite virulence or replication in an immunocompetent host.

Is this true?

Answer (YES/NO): NO